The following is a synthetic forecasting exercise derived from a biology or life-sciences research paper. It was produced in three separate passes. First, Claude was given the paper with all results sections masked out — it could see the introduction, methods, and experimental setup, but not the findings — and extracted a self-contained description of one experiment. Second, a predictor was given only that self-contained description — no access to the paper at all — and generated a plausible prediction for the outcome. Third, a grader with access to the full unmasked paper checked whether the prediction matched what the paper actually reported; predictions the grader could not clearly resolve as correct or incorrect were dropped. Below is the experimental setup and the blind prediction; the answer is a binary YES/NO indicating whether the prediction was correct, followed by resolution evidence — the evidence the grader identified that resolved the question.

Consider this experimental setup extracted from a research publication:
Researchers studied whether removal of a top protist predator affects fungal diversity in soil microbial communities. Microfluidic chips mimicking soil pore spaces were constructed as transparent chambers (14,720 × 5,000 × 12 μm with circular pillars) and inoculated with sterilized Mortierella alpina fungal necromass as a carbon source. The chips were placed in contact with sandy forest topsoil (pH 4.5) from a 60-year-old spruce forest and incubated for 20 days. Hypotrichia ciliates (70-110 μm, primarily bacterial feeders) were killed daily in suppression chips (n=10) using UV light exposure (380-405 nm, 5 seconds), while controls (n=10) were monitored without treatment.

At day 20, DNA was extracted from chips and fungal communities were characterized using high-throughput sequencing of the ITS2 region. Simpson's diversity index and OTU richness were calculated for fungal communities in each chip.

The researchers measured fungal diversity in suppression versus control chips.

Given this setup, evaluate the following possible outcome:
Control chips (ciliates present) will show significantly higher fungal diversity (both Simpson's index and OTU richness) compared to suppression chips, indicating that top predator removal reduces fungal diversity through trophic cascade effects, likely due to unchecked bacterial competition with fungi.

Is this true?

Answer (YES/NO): NO